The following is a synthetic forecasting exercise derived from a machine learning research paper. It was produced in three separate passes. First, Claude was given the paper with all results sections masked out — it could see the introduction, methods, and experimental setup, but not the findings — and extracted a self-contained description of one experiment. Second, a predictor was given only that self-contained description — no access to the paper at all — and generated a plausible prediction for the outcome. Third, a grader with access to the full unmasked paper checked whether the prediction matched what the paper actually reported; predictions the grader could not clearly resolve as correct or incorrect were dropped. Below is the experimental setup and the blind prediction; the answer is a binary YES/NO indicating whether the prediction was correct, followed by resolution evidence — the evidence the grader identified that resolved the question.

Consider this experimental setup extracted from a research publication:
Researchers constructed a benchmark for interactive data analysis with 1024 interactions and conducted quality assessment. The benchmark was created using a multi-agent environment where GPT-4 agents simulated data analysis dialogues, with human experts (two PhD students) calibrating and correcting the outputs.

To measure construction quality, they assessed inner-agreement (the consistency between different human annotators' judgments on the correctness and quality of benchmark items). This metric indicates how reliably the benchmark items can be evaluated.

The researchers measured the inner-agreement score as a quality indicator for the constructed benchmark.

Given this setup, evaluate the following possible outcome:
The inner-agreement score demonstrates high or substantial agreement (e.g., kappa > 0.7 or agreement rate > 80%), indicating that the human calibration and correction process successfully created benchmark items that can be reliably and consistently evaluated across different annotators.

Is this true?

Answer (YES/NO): YES